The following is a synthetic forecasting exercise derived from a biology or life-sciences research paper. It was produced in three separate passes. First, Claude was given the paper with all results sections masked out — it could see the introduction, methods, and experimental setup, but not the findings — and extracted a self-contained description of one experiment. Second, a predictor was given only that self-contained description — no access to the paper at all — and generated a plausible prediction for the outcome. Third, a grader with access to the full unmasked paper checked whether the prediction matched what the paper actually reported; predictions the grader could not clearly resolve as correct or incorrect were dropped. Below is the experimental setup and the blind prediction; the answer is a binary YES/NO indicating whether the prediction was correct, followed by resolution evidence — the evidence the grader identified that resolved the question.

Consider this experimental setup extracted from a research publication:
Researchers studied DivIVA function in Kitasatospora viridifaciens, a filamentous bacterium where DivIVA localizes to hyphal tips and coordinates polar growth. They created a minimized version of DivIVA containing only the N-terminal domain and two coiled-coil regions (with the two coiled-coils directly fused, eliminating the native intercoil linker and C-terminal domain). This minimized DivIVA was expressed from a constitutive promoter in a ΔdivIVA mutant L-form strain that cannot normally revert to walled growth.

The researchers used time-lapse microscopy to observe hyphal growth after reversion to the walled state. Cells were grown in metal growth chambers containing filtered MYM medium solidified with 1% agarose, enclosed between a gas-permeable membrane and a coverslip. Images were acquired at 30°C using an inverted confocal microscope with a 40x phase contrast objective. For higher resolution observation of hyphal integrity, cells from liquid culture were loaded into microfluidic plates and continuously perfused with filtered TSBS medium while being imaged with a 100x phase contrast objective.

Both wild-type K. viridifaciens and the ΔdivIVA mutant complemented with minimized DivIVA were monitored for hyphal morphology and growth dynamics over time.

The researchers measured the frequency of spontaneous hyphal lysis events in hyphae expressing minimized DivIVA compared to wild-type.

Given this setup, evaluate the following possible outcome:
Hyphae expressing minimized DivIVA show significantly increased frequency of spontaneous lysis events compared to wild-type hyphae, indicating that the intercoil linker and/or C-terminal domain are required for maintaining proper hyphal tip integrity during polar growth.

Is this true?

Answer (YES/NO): YES